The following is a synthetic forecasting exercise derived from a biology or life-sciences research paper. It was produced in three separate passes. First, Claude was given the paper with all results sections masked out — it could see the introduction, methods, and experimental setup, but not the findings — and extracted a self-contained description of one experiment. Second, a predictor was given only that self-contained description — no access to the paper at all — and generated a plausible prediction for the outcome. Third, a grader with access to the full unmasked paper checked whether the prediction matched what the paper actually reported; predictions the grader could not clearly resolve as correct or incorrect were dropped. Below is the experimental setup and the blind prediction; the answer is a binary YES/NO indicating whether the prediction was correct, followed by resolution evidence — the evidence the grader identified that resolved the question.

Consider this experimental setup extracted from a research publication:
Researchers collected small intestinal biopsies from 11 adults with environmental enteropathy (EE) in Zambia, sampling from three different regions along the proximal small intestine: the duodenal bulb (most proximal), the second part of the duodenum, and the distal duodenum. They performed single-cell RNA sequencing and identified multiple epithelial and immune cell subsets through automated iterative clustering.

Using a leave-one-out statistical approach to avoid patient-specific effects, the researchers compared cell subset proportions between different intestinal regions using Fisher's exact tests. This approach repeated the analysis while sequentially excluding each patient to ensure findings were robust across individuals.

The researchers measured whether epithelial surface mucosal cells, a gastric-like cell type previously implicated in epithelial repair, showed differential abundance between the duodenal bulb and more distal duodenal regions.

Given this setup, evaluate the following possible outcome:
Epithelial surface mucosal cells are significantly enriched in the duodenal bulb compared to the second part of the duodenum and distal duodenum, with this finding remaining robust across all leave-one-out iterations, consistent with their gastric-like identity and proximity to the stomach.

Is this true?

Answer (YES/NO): YES